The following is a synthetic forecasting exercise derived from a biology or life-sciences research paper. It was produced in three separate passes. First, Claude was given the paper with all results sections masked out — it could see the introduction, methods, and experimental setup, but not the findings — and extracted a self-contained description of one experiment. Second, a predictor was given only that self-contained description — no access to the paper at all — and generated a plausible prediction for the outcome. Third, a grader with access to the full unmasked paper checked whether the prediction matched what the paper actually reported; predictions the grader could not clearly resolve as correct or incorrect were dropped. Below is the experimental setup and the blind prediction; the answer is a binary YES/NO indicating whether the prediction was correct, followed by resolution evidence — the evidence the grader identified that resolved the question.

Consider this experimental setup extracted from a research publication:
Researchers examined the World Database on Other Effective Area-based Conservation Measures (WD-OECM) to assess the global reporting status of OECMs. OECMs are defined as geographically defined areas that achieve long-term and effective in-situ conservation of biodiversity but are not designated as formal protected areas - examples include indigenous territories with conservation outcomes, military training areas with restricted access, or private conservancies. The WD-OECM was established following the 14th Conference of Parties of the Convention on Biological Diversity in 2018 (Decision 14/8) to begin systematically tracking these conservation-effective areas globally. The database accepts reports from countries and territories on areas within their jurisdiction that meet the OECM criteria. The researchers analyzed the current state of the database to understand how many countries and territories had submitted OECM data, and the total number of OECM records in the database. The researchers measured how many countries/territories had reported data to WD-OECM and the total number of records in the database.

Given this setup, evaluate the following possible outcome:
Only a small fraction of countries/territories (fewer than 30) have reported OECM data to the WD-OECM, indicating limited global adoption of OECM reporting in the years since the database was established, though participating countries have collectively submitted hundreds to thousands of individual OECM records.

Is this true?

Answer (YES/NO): YES